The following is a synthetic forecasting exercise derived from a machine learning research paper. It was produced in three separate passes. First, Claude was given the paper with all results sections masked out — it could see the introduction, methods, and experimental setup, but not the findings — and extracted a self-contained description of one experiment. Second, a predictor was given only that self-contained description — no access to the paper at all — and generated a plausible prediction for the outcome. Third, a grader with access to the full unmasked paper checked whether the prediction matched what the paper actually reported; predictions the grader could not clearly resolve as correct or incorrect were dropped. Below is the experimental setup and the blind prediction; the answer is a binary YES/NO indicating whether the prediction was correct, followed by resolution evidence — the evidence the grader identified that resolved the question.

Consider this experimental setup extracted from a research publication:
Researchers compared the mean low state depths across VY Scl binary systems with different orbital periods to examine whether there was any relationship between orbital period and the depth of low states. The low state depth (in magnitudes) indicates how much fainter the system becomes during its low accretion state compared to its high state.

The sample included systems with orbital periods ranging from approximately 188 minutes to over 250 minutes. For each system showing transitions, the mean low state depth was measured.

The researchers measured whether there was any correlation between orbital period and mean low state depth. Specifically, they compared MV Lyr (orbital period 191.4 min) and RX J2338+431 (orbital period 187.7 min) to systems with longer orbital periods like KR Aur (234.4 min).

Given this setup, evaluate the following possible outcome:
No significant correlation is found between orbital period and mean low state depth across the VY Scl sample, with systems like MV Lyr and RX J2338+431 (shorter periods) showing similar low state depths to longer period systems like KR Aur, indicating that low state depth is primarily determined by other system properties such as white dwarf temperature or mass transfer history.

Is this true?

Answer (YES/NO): YES